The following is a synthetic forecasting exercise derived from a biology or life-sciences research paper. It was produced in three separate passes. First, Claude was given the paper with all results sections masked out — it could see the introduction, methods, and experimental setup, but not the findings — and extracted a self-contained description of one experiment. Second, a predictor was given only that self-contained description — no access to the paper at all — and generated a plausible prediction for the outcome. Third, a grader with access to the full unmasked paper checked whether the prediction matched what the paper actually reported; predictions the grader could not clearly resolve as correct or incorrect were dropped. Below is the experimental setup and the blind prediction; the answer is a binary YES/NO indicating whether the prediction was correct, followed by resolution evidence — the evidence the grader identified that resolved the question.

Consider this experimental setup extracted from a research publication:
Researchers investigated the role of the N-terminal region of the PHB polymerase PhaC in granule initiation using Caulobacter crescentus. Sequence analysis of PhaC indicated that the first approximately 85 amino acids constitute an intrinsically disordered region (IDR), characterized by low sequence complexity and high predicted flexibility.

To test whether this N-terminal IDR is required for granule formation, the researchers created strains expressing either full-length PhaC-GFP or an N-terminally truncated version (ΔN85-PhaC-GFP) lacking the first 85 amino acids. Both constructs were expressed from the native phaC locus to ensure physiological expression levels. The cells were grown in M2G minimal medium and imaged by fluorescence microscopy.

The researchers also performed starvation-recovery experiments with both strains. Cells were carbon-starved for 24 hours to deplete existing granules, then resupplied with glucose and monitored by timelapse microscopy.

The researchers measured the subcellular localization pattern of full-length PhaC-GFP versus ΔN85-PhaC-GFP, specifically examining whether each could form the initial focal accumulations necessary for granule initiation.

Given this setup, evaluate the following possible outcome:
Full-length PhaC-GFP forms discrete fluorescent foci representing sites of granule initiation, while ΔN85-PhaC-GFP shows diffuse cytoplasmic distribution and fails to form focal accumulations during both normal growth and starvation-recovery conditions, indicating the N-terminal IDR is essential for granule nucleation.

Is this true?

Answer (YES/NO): NO